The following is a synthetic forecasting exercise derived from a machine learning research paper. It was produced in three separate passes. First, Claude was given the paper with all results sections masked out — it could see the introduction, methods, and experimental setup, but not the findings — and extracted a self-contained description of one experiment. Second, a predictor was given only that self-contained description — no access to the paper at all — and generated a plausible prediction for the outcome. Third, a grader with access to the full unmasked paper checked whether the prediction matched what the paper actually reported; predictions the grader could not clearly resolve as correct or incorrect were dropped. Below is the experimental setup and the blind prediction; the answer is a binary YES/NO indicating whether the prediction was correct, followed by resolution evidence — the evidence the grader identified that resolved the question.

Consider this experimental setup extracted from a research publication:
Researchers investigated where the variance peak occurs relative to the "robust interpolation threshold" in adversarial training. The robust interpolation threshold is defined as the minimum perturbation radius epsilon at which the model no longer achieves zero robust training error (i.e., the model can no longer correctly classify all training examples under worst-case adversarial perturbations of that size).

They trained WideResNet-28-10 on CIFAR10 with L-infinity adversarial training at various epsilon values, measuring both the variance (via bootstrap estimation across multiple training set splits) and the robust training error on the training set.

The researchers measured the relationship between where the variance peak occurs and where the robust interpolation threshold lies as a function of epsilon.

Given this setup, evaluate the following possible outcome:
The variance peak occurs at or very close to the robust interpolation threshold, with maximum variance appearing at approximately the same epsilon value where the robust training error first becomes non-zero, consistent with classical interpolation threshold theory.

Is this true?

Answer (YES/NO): YES